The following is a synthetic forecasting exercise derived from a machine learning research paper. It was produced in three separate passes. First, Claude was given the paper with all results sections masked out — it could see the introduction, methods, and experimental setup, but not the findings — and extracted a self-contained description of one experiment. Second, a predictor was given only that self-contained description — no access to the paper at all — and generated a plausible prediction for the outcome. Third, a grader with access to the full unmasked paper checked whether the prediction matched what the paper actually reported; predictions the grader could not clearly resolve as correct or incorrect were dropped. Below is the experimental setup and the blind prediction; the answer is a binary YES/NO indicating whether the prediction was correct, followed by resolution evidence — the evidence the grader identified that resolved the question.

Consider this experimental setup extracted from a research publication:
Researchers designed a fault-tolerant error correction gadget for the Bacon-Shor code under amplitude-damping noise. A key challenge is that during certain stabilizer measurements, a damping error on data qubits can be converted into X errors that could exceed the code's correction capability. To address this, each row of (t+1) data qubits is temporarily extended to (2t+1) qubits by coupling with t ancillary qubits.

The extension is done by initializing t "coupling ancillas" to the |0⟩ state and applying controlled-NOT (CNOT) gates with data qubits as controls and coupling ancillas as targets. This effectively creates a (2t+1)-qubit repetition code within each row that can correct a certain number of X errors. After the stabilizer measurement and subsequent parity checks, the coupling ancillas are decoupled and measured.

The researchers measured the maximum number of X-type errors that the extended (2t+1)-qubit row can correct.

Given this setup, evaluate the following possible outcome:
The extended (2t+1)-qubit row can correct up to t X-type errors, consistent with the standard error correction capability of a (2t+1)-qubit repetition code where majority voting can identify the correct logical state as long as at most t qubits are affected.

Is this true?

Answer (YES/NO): YES